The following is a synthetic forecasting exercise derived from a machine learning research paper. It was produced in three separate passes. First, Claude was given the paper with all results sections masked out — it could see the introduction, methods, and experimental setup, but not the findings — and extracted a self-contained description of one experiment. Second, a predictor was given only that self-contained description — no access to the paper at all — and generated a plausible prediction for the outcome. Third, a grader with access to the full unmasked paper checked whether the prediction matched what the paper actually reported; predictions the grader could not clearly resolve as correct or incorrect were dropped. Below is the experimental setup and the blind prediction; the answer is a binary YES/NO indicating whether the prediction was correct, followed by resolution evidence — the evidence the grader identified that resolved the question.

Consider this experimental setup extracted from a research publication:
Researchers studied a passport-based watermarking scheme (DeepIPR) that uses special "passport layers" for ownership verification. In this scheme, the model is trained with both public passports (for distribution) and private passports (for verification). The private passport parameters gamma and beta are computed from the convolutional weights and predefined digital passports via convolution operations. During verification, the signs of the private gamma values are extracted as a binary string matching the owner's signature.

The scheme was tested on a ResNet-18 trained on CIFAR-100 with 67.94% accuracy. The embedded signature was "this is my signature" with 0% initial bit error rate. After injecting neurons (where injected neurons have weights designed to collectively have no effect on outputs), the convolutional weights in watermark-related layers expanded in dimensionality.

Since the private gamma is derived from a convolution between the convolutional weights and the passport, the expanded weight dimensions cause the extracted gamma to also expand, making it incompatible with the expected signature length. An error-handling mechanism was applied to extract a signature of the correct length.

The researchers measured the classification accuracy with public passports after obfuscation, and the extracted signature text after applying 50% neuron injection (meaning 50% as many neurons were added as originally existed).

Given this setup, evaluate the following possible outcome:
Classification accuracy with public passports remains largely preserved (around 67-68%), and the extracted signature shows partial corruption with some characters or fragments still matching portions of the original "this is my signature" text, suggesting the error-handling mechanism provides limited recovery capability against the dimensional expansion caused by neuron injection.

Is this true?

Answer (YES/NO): NO